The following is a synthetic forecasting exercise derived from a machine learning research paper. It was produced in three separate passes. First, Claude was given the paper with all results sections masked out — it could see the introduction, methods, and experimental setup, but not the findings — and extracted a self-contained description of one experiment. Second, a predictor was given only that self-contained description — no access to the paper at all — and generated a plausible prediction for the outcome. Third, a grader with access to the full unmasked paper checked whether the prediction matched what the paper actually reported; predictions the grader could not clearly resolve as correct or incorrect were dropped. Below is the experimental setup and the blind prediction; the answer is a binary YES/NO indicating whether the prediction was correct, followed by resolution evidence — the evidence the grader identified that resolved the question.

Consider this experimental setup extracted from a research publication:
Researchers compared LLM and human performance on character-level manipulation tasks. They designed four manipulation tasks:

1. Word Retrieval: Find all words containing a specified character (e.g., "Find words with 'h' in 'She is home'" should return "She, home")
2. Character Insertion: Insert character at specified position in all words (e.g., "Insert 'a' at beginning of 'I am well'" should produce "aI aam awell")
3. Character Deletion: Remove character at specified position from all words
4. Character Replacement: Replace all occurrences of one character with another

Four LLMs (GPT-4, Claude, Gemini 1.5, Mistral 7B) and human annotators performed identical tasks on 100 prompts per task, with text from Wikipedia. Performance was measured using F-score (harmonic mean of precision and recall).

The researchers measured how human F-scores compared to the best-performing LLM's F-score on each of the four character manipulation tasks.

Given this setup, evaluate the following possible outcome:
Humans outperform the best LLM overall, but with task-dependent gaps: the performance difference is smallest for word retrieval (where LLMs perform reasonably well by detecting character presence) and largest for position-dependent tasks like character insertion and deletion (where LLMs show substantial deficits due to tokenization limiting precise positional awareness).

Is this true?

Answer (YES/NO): NO